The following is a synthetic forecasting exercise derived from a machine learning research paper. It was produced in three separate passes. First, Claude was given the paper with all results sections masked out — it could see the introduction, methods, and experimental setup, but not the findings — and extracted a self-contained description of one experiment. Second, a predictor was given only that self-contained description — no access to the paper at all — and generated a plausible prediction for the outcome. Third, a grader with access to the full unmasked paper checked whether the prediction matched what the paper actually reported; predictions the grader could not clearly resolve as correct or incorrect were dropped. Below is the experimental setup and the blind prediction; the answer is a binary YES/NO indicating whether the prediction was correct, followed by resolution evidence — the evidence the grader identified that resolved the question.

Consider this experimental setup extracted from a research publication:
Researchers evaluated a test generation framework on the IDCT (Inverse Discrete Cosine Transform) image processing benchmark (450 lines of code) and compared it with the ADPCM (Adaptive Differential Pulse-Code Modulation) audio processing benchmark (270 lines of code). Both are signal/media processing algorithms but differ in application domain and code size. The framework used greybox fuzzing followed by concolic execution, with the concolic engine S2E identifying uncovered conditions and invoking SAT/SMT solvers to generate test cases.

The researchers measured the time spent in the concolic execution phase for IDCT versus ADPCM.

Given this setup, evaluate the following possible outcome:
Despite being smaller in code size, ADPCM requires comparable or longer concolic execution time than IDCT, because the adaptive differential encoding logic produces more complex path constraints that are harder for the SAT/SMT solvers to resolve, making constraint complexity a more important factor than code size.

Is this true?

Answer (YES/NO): NO